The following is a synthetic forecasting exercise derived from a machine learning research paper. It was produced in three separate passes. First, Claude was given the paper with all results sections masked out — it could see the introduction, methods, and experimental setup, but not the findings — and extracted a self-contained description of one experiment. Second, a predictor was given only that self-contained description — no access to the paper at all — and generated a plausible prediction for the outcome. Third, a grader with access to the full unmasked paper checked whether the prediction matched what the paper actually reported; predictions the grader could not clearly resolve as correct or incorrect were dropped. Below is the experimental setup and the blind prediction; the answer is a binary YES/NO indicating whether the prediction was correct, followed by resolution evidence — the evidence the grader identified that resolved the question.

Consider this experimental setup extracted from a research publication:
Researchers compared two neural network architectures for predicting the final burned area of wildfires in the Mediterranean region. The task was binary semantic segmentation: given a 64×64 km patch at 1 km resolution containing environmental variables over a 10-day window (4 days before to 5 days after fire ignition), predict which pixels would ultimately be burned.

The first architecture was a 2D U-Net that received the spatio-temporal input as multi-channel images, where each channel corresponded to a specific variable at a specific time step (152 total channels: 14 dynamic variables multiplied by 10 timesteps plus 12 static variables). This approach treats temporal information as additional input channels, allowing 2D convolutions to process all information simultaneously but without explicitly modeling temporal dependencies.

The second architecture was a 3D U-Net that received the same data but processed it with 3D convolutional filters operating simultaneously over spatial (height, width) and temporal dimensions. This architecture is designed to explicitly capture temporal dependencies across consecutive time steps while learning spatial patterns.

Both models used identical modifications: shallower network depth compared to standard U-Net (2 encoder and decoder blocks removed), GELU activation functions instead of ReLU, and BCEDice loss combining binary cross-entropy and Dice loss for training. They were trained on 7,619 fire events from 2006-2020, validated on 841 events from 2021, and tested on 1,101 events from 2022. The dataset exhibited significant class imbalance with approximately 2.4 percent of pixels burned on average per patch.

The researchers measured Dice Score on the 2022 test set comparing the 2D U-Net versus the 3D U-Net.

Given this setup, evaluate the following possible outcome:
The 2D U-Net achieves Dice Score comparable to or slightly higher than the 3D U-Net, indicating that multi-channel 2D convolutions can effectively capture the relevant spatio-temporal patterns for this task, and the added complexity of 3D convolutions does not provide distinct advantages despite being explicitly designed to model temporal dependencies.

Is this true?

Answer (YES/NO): NO